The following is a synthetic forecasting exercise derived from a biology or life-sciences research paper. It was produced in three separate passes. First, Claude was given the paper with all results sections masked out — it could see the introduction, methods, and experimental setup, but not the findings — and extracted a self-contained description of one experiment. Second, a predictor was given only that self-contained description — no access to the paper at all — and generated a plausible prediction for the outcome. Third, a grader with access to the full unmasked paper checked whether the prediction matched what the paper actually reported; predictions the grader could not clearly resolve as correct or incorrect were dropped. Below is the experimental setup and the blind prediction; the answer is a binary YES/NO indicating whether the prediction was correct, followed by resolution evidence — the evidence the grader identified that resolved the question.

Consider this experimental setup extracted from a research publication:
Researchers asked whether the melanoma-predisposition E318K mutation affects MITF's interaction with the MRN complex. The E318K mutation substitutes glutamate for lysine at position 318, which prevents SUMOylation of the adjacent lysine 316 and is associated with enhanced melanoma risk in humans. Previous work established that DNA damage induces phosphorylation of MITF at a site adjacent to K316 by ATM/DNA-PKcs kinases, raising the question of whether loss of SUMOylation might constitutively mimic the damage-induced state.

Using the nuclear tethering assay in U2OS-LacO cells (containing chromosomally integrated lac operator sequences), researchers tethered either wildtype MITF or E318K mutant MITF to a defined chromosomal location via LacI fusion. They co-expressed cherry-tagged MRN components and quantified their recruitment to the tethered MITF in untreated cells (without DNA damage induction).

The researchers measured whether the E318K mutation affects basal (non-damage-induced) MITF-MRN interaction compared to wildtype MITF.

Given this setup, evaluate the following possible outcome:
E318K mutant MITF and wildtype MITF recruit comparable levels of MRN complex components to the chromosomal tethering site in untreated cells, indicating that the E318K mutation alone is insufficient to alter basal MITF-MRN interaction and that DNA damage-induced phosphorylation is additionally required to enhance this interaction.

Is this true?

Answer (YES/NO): YES